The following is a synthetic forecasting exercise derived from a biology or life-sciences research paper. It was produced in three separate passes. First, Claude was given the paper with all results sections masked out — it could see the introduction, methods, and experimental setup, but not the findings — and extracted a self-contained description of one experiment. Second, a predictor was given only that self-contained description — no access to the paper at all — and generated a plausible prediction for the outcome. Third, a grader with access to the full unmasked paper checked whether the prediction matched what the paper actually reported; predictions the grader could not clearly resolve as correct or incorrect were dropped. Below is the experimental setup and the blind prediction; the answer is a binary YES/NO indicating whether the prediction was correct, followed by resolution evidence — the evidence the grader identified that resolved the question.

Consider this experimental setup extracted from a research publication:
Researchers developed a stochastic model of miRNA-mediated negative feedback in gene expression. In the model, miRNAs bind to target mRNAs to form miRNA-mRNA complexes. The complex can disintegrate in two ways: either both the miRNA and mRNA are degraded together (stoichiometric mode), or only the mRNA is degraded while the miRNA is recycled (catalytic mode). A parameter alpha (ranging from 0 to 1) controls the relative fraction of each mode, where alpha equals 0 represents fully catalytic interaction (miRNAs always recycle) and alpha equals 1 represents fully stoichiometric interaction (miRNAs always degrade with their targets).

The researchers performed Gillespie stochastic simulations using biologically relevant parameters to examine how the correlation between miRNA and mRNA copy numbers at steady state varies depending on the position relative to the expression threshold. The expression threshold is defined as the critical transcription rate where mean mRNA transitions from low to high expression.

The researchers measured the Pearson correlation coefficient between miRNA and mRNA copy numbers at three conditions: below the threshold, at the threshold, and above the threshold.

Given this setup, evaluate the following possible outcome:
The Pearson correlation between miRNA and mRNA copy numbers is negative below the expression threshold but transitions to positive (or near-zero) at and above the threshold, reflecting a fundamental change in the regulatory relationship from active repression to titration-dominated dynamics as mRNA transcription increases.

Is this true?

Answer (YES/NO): NO